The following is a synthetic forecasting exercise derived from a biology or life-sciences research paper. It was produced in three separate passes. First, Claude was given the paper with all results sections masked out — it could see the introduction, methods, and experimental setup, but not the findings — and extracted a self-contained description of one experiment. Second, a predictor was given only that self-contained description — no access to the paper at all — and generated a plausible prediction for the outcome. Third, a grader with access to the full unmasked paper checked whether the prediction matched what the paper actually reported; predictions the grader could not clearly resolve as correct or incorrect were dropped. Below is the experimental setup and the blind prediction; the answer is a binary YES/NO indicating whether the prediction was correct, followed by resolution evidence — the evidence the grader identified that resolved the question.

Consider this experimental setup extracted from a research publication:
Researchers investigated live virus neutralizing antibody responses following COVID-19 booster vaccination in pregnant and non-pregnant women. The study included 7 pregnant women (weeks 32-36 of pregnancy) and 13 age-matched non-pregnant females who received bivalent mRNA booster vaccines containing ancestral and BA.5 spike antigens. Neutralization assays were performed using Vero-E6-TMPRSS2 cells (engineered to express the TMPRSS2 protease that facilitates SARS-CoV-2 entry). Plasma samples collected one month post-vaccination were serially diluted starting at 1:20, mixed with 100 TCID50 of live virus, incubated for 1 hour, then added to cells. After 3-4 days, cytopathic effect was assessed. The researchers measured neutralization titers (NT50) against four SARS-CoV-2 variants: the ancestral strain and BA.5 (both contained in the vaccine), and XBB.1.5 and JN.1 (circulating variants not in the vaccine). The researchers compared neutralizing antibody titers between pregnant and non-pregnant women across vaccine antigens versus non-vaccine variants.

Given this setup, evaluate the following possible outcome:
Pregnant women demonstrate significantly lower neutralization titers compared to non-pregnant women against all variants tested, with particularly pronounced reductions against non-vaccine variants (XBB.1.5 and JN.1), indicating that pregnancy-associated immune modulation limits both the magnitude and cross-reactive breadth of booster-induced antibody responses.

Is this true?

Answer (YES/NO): YES